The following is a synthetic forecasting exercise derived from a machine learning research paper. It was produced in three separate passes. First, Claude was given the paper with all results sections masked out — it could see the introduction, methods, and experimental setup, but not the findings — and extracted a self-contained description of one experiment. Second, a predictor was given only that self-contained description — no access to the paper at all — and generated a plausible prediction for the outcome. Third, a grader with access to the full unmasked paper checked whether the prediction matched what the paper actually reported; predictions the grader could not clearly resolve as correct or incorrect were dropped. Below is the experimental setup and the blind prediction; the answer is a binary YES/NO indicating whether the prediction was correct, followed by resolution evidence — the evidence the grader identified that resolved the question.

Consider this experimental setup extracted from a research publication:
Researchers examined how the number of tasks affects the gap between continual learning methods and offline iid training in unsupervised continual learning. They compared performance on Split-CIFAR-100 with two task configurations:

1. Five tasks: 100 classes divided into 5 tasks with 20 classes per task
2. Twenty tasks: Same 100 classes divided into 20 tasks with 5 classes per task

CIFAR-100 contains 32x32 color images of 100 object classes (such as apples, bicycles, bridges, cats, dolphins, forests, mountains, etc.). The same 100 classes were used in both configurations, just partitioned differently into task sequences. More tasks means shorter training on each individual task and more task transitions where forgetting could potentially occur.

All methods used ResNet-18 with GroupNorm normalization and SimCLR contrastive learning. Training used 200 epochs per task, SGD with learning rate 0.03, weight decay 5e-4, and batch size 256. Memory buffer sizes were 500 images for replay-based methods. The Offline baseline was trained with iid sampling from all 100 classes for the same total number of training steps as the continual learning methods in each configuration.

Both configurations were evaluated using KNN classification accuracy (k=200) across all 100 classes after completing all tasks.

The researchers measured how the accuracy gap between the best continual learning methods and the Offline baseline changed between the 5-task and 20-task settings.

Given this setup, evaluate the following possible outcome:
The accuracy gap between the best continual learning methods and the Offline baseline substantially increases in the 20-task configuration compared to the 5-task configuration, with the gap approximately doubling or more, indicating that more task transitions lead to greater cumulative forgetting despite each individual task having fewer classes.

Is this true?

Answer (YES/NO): NO